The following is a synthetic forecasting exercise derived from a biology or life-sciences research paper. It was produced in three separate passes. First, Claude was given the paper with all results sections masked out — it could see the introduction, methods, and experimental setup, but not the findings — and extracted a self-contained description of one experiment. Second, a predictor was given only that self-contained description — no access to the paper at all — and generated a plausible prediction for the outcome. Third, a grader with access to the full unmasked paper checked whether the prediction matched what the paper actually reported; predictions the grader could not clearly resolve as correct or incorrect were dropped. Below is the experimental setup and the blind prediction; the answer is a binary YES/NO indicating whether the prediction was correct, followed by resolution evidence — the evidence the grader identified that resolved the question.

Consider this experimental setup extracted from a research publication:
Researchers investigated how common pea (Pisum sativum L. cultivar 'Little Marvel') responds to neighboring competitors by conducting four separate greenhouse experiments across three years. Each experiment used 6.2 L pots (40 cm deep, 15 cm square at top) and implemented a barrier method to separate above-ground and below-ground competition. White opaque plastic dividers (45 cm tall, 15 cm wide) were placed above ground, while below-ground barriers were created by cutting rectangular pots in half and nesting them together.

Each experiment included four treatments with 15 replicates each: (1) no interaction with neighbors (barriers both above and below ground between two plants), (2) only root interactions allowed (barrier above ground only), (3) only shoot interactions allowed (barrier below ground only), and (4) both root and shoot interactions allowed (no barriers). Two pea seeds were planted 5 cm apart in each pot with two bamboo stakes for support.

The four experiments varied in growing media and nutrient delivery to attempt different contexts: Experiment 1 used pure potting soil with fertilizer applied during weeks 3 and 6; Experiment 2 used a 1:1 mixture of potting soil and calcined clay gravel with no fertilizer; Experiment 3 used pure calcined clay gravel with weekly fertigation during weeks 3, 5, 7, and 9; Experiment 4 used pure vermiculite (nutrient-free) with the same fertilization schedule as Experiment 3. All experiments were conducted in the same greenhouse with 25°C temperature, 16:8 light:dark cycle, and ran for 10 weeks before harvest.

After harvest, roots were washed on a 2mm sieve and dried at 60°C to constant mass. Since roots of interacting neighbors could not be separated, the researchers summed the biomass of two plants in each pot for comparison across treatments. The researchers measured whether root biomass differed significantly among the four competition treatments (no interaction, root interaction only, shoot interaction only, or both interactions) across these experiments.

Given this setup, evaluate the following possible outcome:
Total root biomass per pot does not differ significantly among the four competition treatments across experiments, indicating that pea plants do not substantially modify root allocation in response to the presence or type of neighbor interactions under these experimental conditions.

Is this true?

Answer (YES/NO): YES